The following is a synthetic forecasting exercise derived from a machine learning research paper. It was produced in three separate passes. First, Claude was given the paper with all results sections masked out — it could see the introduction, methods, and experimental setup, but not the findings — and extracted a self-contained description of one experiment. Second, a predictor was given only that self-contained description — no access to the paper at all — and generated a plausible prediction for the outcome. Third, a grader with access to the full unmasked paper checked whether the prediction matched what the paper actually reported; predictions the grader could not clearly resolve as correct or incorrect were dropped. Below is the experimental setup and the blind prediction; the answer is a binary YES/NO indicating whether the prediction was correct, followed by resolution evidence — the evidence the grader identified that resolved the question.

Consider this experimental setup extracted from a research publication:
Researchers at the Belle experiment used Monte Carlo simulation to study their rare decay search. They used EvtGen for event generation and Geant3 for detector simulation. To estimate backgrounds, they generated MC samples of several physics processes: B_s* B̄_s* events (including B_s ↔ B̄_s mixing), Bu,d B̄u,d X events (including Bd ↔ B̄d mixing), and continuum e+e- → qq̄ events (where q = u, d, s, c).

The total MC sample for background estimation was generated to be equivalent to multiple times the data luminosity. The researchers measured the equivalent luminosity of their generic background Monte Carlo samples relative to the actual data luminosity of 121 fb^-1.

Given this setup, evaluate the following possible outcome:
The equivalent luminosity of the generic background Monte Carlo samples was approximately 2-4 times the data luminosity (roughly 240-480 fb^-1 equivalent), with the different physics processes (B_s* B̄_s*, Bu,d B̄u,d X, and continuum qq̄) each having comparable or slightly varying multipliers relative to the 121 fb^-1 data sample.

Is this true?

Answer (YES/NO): NO